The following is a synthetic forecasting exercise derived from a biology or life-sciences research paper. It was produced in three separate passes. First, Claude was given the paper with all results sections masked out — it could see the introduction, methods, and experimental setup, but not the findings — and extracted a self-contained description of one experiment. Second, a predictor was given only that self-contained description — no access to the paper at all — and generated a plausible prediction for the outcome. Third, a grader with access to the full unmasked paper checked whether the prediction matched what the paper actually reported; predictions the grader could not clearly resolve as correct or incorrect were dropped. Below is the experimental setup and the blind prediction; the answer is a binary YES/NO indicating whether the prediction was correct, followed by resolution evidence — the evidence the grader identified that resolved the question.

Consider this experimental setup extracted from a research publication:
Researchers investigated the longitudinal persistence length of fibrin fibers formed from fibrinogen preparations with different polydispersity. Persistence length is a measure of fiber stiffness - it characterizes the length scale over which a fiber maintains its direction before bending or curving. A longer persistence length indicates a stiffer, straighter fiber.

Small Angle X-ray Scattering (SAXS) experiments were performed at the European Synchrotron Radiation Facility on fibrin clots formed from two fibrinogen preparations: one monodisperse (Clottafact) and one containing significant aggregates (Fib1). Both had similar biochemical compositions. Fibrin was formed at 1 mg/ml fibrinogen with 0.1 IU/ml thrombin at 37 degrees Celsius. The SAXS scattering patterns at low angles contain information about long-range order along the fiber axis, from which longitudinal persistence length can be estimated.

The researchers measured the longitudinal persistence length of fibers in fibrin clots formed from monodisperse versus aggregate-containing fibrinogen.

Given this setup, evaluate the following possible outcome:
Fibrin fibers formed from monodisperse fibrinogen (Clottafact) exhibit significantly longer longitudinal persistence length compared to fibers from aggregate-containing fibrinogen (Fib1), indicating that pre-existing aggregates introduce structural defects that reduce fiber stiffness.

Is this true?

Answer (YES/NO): YES